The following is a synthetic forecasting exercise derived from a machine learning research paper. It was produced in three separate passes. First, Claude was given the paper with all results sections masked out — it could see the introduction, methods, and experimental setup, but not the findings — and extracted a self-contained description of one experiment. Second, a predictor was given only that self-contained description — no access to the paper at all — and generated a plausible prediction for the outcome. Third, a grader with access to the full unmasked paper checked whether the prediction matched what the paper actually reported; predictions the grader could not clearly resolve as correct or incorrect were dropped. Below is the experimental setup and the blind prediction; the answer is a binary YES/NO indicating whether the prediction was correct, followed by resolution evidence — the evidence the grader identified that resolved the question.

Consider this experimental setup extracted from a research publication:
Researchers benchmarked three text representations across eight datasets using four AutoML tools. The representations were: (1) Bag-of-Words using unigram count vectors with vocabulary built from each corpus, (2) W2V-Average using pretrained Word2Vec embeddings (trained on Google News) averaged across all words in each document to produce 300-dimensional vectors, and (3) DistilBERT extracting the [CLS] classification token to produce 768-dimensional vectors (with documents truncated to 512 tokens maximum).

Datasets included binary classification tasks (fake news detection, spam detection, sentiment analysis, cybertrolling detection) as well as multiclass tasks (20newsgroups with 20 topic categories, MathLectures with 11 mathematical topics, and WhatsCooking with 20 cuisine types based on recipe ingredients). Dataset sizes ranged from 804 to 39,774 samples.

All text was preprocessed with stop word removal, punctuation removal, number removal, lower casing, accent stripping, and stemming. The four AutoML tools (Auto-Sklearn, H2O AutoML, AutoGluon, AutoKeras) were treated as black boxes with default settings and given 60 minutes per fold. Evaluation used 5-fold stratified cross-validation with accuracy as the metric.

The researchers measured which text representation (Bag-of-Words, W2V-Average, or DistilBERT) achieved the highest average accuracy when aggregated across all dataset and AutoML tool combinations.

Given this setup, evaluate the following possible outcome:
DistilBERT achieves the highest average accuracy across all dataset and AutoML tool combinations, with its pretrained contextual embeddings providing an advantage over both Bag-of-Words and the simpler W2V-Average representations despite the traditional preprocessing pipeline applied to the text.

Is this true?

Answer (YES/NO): NO